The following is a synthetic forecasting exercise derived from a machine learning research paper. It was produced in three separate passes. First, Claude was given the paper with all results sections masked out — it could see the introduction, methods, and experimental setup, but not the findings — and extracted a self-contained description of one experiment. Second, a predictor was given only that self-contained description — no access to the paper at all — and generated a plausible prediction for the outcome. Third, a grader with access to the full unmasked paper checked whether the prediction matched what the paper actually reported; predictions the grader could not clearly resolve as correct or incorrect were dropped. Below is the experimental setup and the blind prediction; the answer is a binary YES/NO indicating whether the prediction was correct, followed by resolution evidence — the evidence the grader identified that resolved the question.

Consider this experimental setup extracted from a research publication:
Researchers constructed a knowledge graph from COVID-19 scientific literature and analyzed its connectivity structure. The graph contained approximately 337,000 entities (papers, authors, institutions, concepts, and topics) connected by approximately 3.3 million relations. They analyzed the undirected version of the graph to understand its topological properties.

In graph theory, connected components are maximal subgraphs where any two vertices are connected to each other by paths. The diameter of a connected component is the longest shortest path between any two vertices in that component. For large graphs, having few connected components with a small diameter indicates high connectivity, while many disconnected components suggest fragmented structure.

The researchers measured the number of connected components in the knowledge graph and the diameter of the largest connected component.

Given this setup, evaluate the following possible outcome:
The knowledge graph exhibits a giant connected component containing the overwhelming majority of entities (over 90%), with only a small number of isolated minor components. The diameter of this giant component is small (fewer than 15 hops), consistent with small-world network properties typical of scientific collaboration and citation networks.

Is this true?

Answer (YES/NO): YES